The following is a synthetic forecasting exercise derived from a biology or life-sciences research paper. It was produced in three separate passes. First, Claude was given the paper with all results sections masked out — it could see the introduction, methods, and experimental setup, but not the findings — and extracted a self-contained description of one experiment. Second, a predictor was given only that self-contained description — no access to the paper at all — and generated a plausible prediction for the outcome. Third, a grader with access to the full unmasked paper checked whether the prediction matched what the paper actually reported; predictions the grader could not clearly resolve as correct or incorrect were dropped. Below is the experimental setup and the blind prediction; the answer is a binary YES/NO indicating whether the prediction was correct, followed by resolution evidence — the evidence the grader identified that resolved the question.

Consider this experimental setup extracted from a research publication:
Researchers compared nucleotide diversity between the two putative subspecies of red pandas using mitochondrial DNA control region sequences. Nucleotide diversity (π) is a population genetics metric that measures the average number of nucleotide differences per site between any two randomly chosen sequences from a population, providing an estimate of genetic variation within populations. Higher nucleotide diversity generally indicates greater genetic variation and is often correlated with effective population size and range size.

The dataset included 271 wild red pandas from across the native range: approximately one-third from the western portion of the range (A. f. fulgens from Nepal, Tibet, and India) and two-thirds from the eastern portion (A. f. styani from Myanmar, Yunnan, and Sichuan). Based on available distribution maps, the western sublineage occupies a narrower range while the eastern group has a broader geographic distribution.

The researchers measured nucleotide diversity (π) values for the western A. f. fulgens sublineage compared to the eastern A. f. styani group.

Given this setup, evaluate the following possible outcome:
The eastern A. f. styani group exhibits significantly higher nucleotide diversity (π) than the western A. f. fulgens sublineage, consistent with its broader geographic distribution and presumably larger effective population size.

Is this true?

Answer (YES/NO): YES